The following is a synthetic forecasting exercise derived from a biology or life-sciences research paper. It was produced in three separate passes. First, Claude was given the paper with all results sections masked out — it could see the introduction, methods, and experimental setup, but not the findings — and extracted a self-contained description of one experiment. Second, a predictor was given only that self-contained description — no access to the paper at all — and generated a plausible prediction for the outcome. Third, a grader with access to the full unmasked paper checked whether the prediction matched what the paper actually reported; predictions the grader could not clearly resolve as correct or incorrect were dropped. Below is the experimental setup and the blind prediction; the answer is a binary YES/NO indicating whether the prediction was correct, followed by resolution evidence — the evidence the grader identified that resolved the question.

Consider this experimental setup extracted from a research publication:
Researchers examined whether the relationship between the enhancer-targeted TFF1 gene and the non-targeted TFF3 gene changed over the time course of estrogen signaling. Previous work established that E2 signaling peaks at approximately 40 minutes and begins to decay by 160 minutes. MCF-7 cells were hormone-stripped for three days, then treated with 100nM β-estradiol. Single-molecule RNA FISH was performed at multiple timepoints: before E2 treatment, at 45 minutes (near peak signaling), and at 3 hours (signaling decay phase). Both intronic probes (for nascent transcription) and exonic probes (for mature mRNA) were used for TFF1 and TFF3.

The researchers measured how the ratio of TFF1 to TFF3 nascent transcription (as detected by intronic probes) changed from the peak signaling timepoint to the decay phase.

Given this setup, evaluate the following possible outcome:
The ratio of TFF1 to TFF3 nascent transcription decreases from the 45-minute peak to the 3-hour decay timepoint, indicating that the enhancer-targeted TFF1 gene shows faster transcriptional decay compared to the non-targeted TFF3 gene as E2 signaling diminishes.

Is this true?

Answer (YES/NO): YES